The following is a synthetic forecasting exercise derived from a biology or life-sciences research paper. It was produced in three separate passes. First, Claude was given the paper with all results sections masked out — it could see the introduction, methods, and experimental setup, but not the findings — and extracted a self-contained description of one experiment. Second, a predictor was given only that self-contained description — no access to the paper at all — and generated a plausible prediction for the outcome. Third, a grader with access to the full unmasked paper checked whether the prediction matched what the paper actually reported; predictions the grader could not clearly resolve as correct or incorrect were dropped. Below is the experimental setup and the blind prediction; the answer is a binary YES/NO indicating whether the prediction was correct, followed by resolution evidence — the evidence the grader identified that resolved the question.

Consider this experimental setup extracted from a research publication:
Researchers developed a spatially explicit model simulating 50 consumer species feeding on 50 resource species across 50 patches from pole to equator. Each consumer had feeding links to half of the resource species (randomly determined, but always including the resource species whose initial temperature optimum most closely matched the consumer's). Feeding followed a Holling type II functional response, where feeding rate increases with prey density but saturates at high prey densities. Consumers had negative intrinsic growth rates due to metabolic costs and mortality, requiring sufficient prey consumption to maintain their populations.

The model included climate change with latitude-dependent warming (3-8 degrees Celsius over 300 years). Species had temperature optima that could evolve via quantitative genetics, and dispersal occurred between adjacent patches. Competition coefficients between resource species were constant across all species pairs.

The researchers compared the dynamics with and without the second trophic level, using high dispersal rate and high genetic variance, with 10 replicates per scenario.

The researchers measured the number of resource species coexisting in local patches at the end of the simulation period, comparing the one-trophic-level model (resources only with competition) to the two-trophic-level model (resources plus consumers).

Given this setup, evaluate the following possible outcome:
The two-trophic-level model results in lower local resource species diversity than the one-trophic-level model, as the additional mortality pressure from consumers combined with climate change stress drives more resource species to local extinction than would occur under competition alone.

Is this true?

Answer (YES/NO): NO